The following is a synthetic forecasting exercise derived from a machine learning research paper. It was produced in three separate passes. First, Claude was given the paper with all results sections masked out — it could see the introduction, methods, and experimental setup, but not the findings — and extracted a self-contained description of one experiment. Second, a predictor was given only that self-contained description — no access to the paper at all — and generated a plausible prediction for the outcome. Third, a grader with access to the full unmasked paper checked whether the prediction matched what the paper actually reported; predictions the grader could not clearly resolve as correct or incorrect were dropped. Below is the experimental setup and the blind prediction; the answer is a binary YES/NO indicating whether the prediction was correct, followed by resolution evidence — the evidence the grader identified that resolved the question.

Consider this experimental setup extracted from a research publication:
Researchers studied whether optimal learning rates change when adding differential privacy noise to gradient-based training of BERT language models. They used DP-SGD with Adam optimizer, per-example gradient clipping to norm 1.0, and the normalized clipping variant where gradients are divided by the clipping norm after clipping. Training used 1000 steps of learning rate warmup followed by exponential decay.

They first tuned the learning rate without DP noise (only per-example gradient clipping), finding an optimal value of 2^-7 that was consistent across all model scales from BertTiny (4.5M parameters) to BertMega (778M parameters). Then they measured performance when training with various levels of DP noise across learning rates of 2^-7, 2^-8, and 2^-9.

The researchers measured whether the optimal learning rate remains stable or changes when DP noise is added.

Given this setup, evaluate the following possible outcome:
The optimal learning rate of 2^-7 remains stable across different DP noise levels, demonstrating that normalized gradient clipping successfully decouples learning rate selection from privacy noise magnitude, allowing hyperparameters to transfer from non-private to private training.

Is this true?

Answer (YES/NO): NO